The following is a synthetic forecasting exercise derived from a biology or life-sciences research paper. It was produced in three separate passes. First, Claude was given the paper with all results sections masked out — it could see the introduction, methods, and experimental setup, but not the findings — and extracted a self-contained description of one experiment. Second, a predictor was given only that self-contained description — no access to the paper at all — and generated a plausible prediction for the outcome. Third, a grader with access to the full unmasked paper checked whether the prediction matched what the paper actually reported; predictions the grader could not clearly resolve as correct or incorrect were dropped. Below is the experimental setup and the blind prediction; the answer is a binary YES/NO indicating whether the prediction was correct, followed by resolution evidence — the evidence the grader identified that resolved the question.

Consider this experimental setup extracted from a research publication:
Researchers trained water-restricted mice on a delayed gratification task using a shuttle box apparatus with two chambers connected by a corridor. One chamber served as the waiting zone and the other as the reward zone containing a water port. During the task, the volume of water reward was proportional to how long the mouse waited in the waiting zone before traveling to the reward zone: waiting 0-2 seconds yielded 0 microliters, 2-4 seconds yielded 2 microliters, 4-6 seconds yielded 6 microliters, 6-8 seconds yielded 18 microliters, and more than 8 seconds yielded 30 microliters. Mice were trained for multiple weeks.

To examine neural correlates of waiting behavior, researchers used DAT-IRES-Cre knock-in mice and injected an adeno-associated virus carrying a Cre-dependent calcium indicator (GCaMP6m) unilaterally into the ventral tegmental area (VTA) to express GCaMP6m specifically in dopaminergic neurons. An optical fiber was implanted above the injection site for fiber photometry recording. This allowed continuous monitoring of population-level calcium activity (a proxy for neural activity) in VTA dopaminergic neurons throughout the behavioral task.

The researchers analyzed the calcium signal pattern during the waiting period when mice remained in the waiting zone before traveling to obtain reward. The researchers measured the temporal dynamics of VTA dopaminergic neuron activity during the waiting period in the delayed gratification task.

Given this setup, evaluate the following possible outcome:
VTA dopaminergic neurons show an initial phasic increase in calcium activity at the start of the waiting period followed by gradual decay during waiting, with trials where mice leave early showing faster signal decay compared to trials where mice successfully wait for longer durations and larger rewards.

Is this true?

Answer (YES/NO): NO